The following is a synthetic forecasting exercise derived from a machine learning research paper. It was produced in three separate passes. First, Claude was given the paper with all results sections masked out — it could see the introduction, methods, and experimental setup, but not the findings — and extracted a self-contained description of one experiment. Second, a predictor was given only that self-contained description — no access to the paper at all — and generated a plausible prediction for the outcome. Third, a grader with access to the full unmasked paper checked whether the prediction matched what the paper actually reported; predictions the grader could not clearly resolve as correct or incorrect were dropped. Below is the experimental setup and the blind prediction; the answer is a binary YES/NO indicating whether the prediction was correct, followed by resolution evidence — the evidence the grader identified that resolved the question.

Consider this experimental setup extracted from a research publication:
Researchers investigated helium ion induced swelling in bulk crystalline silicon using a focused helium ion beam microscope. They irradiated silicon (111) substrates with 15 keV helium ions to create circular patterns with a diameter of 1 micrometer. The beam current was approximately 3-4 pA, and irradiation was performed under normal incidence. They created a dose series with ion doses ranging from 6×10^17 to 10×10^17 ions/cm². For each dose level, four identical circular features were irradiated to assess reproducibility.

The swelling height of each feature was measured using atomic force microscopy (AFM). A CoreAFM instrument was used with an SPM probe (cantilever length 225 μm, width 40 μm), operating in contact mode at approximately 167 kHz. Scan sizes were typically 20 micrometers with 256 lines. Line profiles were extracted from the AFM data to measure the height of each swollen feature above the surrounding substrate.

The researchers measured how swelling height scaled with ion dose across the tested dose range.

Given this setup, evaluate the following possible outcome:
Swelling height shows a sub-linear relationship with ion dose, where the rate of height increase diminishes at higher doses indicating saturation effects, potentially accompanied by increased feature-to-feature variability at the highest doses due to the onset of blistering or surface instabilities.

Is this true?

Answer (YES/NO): NO